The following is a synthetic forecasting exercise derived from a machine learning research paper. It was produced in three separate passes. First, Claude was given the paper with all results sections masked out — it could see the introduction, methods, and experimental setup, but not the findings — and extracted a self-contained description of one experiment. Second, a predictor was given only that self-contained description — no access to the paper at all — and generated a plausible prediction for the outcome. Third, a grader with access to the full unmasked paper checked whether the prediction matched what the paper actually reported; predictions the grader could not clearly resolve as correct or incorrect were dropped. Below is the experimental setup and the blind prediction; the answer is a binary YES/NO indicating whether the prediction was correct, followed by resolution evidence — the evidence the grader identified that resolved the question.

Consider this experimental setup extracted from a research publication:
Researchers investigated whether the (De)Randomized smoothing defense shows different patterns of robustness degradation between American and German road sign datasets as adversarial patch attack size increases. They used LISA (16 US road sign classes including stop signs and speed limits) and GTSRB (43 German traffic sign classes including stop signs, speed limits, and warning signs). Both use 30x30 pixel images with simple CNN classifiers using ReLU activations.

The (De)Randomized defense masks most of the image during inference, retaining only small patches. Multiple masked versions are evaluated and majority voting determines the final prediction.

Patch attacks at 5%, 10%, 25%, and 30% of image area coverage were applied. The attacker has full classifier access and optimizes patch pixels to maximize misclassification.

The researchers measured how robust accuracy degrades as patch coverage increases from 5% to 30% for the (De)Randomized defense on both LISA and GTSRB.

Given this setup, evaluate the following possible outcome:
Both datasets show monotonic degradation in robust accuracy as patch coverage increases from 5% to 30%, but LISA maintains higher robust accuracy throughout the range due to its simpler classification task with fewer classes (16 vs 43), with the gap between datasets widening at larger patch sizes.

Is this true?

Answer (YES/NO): NO